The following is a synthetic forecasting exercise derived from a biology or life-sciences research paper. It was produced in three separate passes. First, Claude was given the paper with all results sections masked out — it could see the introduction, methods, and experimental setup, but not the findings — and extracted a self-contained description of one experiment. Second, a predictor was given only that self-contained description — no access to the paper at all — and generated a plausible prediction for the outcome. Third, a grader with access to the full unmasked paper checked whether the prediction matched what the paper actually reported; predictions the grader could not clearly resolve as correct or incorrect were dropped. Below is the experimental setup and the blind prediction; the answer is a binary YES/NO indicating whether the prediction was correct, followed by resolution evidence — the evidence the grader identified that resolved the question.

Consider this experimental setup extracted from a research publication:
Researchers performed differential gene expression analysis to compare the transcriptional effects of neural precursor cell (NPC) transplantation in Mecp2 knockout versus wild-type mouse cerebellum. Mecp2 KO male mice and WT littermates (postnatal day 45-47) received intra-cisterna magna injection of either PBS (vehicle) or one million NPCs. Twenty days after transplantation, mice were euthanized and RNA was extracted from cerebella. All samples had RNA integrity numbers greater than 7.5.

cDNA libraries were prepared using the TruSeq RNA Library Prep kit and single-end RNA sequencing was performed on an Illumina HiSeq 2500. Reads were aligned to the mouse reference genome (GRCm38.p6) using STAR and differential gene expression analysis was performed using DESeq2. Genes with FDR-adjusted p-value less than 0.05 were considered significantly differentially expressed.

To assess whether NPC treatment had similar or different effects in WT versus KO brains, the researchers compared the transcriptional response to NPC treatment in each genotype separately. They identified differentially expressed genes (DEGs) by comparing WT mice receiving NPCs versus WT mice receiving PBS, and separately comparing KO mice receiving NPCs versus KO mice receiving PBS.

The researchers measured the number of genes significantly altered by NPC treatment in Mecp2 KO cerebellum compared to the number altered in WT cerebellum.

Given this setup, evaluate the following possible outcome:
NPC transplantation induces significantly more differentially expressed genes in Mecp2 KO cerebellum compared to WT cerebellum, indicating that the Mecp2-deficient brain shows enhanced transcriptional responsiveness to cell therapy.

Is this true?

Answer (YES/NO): YES